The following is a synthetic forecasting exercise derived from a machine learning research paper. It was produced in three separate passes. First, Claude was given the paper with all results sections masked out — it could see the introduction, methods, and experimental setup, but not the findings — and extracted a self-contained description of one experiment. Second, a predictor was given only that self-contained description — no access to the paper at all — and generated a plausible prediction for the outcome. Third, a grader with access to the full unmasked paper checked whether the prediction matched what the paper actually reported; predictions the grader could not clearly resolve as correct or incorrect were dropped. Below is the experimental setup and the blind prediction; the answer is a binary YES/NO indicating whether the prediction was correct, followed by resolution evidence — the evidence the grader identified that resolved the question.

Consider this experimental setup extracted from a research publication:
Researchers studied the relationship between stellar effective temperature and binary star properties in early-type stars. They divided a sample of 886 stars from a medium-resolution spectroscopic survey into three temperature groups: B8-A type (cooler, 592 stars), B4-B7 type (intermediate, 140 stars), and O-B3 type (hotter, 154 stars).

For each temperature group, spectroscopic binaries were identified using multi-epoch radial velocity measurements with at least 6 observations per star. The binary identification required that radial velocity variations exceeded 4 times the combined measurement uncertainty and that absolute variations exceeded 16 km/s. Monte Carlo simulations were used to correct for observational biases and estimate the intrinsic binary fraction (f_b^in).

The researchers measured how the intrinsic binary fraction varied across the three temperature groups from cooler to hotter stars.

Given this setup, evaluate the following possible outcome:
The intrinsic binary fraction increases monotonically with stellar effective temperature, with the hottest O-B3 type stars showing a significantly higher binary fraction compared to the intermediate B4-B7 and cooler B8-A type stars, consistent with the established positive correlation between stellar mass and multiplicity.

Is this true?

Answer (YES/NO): YES